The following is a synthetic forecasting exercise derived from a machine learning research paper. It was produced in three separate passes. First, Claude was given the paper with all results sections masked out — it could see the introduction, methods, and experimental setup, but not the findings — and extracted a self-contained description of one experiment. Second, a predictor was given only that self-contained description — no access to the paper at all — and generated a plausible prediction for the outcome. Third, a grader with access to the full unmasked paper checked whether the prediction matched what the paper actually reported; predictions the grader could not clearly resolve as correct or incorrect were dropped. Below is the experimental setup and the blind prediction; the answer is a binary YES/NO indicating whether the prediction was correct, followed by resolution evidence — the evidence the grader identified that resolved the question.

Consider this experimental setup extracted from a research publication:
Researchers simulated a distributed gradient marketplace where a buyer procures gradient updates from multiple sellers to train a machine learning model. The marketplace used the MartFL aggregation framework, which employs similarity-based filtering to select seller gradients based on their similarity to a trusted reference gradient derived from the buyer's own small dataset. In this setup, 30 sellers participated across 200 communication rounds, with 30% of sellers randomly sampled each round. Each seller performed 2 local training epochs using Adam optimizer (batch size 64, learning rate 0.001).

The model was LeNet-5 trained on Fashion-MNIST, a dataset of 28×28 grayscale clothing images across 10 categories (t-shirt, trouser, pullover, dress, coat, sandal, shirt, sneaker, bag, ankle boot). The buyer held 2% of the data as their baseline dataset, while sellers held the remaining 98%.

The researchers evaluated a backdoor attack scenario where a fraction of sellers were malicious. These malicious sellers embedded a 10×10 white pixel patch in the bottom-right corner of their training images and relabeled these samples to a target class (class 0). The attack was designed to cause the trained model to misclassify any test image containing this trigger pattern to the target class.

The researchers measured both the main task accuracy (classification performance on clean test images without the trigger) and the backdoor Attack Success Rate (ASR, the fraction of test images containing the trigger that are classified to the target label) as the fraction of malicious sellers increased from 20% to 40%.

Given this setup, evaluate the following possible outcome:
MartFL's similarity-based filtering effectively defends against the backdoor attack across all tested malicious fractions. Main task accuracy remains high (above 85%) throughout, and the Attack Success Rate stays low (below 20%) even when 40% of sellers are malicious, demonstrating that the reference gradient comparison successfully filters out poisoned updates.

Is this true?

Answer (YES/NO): NO